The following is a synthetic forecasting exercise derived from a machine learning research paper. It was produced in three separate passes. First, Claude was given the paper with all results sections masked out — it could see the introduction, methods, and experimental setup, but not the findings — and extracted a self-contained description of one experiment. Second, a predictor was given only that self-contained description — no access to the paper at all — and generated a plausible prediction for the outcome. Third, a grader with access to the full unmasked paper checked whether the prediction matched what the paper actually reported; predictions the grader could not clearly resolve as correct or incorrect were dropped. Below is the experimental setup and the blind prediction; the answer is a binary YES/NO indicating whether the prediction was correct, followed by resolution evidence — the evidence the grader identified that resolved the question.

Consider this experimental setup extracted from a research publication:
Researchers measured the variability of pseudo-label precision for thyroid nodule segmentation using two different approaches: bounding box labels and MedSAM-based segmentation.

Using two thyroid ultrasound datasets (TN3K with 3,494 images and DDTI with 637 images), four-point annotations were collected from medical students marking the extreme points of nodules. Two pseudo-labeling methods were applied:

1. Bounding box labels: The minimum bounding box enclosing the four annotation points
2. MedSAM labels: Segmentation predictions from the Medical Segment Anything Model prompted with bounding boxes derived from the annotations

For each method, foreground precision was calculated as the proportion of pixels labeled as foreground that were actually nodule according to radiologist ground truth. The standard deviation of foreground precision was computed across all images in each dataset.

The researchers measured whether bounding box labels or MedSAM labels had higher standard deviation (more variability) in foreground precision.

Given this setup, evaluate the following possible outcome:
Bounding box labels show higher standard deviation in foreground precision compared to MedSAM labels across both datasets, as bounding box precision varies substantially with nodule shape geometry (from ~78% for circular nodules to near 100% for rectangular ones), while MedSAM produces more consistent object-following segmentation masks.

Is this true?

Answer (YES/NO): YES